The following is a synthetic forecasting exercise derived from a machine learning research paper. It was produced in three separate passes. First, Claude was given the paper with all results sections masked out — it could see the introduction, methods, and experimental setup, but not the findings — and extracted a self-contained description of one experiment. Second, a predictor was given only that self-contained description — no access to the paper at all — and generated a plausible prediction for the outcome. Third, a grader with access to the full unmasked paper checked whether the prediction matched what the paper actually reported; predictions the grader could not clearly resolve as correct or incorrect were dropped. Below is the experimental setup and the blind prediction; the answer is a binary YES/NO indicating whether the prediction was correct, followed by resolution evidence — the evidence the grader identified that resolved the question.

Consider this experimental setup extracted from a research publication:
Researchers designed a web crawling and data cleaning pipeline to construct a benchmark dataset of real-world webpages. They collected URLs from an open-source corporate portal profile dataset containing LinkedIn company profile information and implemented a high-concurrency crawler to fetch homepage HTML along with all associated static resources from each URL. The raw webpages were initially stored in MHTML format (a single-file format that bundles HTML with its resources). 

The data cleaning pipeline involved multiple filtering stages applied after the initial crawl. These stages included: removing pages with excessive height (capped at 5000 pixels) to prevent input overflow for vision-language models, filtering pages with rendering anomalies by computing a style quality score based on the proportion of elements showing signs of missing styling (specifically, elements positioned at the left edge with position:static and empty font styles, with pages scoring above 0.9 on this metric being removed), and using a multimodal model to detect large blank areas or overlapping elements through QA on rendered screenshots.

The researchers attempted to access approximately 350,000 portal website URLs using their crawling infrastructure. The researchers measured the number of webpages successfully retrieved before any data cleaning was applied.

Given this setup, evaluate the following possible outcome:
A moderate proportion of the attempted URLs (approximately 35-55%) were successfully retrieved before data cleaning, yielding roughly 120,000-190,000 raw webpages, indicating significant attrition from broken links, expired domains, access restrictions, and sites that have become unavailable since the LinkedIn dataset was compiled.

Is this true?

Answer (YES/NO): NO